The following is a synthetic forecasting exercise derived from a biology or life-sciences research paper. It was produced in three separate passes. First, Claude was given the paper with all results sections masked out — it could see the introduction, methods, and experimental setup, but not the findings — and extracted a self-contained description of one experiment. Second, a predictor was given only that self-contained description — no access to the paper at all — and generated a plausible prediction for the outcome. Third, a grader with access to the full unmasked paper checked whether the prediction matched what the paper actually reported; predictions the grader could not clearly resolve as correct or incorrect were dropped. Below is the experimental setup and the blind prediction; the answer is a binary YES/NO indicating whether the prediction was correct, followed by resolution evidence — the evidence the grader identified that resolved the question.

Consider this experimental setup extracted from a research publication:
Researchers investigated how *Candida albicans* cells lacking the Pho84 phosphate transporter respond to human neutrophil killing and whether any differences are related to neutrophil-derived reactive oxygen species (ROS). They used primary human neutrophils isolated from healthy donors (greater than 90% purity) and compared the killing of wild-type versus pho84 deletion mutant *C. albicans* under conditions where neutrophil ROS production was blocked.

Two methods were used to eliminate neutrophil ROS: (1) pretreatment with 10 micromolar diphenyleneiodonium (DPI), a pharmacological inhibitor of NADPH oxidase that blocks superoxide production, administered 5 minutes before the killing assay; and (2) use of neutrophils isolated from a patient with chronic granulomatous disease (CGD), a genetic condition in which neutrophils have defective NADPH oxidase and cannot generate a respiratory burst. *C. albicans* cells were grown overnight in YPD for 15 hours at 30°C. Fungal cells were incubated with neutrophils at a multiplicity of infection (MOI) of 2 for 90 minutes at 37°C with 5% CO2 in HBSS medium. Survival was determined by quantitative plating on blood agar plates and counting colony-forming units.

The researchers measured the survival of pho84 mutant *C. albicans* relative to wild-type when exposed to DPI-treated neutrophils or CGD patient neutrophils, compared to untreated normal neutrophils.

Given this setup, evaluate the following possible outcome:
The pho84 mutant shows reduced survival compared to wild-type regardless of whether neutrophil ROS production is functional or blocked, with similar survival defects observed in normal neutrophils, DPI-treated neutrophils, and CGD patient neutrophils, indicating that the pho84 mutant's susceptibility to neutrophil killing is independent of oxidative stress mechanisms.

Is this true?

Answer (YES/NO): NO